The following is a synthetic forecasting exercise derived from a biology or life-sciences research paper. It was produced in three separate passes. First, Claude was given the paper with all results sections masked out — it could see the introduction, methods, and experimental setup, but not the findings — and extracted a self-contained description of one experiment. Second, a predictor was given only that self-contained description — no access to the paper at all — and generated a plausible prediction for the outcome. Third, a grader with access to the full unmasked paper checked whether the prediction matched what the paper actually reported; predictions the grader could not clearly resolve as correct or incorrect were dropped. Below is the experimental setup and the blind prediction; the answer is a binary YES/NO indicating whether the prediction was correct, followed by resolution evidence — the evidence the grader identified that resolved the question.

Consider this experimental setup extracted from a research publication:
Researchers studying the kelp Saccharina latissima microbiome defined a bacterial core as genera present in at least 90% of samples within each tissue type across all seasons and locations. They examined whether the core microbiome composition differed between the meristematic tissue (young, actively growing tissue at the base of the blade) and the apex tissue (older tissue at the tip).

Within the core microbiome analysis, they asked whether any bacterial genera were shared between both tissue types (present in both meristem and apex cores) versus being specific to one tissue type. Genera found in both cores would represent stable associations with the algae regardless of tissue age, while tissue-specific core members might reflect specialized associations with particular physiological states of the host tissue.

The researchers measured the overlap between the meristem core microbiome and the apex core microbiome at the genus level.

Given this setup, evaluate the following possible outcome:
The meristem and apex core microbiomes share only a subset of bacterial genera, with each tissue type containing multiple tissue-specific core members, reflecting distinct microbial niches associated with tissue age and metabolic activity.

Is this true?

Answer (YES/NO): NO